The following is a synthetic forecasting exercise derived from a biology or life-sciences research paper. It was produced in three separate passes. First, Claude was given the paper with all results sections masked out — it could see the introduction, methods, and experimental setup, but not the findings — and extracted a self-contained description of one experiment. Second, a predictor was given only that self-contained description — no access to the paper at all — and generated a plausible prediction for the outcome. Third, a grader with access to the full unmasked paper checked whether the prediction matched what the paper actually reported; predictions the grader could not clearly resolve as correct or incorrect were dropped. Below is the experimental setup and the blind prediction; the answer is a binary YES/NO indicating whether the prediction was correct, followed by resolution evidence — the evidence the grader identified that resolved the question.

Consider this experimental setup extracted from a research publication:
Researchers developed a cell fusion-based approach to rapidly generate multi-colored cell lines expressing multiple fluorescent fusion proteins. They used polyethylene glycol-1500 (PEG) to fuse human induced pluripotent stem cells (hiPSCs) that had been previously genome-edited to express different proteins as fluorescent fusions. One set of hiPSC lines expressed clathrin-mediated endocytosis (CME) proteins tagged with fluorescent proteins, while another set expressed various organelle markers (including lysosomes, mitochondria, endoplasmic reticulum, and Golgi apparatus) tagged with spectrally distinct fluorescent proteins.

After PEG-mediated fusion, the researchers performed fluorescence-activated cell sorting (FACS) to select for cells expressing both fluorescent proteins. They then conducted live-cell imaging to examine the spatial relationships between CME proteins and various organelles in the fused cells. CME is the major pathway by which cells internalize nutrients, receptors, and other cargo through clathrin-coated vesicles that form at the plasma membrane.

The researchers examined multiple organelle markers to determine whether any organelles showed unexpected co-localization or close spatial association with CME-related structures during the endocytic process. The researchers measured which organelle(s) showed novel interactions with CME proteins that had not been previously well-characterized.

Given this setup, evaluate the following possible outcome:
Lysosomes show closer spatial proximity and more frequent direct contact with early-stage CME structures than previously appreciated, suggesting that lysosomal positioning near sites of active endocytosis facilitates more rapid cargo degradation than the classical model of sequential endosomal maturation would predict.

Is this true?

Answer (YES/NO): NO